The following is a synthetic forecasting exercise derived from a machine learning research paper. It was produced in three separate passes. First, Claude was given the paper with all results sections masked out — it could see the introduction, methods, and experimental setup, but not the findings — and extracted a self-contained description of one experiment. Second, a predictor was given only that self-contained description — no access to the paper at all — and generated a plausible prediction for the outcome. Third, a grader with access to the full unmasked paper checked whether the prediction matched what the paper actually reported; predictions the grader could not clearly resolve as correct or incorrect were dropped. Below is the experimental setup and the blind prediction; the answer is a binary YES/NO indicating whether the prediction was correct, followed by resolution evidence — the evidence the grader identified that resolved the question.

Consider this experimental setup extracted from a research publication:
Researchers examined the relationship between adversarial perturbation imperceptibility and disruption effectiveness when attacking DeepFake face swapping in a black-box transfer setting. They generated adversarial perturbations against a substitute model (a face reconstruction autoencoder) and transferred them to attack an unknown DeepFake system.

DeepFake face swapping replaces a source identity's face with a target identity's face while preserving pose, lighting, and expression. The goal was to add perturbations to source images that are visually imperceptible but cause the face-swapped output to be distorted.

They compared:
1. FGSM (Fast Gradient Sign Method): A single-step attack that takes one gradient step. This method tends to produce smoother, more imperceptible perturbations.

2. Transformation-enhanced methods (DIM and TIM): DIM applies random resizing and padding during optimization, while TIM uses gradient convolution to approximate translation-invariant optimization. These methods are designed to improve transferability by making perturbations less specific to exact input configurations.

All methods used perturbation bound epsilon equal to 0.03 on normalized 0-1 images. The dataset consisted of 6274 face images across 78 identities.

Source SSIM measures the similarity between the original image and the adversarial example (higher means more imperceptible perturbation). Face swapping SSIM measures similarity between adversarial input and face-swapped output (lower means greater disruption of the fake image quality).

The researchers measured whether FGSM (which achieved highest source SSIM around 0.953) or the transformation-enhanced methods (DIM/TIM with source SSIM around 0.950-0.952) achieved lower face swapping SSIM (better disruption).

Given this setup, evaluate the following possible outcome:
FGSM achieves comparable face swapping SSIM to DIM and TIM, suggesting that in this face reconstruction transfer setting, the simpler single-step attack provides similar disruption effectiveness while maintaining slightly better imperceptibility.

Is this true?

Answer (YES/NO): NO